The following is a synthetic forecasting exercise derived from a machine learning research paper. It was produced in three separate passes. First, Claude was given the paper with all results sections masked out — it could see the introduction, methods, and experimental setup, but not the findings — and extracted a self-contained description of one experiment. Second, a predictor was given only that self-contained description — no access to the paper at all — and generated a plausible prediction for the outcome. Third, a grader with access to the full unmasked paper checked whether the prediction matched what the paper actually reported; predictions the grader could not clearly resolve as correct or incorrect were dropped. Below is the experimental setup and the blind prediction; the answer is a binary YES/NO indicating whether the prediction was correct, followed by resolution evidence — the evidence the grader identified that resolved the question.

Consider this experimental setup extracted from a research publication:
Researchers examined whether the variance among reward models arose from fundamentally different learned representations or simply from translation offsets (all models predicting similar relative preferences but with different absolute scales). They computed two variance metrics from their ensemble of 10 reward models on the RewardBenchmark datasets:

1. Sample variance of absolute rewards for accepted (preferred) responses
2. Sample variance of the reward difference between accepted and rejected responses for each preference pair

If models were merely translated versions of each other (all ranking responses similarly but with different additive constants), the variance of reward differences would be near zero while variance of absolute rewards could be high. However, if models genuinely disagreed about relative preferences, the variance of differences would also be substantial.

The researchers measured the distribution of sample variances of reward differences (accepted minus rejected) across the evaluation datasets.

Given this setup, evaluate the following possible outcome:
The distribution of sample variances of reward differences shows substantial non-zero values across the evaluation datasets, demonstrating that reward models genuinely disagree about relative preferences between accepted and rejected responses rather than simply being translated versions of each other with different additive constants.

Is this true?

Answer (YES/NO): YES